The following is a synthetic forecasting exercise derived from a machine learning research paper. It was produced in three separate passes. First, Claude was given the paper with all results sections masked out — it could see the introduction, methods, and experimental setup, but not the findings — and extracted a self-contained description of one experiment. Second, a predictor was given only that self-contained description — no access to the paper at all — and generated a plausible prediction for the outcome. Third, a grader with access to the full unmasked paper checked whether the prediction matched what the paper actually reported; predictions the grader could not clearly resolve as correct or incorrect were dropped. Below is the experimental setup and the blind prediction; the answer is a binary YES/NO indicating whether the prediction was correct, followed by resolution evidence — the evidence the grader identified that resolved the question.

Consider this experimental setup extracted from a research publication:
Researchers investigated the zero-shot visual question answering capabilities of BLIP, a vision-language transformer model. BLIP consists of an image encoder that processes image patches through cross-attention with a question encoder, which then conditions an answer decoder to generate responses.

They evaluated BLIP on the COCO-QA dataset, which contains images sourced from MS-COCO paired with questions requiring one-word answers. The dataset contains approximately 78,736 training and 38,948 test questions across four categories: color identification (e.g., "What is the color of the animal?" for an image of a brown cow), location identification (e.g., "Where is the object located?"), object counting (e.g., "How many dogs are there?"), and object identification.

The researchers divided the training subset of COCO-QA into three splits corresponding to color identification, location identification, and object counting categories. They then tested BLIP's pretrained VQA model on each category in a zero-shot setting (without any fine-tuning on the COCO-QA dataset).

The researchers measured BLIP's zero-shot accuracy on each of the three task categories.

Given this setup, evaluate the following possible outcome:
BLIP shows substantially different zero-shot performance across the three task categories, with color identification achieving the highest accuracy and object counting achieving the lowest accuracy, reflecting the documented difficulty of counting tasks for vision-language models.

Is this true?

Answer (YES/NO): YES